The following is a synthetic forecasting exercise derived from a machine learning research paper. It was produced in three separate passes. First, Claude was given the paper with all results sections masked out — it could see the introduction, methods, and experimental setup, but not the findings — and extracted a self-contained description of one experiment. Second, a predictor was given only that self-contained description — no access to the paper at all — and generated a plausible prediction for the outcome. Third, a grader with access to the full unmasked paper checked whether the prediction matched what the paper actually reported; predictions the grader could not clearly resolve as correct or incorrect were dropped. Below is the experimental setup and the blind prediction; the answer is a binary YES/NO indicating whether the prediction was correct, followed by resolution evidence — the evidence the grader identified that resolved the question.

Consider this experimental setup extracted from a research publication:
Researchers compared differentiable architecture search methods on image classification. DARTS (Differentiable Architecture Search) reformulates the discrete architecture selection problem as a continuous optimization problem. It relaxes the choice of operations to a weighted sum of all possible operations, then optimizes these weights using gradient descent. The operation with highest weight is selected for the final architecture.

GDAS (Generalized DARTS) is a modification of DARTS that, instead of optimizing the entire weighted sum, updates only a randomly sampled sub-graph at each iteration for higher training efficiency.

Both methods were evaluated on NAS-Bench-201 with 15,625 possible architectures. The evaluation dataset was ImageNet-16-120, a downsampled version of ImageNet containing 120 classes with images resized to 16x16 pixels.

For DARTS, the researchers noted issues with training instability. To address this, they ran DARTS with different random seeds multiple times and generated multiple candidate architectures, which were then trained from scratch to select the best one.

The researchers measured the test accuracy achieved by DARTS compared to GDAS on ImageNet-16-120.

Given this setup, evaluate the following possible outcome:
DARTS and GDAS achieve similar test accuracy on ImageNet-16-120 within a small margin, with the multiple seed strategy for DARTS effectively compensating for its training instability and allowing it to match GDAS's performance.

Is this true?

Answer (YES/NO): NO